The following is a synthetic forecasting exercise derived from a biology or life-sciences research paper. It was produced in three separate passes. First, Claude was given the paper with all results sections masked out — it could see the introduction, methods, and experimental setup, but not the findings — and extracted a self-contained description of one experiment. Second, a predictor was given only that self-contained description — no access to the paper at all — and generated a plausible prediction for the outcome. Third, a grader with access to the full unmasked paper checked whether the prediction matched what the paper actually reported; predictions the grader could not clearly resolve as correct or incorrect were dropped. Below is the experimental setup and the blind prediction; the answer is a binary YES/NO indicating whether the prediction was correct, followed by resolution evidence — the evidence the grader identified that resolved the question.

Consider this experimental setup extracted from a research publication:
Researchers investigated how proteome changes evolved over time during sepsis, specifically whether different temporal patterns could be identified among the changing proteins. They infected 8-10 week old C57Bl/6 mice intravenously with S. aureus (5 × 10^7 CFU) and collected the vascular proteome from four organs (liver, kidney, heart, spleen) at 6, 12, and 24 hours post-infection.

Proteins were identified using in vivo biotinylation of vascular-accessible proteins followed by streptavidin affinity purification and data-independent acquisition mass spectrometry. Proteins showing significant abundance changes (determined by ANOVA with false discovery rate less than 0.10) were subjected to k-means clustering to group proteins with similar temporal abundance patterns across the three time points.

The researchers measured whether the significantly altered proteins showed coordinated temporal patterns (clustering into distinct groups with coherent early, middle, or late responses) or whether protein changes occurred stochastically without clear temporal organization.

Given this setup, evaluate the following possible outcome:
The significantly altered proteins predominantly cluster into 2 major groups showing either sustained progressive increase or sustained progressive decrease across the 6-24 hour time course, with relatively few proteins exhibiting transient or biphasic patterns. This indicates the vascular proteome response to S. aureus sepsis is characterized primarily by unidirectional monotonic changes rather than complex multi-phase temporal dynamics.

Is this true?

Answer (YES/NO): NO